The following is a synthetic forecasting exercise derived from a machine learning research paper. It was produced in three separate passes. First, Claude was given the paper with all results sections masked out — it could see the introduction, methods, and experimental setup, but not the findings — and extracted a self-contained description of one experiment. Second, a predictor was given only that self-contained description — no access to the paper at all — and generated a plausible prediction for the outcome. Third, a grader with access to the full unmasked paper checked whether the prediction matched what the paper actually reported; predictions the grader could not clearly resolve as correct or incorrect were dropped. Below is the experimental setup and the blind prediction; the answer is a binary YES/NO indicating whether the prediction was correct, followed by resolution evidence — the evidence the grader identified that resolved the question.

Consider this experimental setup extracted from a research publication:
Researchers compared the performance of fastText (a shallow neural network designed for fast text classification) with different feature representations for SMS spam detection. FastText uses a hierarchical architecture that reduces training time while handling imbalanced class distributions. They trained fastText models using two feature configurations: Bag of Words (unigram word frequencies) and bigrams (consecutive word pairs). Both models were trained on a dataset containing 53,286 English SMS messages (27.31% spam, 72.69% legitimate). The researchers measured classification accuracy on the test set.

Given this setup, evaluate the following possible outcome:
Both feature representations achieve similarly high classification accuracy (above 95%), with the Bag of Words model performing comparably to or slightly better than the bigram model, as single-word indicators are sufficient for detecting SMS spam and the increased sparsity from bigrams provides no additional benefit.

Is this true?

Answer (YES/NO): NO